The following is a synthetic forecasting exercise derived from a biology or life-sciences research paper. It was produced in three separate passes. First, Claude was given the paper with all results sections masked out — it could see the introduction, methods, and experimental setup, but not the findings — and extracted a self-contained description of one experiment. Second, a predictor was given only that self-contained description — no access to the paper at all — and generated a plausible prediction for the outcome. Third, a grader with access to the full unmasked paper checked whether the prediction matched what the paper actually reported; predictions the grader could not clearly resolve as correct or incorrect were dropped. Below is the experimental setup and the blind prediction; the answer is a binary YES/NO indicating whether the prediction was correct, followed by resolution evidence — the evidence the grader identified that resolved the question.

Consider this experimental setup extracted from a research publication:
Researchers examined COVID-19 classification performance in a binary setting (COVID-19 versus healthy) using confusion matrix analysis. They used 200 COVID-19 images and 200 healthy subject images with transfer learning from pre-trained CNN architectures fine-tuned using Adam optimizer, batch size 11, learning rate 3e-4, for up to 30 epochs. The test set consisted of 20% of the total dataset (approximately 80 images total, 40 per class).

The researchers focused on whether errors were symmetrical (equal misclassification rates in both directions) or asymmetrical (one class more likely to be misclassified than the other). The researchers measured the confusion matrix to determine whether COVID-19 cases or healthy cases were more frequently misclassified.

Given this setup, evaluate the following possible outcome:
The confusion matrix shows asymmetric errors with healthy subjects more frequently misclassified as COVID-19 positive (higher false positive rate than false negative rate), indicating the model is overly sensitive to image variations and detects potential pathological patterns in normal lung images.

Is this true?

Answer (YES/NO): YES